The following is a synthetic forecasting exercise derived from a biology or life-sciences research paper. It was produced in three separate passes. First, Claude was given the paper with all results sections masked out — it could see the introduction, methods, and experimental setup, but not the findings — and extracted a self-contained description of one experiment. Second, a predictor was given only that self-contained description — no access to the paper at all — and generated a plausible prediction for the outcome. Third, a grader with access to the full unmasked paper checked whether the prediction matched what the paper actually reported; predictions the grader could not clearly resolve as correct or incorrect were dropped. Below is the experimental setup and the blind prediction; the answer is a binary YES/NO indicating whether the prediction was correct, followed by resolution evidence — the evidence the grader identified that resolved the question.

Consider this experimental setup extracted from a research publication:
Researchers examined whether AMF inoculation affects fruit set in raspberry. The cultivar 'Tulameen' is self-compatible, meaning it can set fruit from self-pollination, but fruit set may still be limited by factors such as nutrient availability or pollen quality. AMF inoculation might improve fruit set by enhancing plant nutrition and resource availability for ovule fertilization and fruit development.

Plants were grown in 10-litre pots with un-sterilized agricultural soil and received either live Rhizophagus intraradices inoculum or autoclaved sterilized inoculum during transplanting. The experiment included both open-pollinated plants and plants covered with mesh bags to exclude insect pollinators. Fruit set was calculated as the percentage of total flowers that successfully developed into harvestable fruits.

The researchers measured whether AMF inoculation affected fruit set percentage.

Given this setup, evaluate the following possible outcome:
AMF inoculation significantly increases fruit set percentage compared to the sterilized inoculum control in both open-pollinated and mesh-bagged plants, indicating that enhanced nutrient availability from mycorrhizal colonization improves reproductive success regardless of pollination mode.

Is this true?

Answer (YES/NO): NO